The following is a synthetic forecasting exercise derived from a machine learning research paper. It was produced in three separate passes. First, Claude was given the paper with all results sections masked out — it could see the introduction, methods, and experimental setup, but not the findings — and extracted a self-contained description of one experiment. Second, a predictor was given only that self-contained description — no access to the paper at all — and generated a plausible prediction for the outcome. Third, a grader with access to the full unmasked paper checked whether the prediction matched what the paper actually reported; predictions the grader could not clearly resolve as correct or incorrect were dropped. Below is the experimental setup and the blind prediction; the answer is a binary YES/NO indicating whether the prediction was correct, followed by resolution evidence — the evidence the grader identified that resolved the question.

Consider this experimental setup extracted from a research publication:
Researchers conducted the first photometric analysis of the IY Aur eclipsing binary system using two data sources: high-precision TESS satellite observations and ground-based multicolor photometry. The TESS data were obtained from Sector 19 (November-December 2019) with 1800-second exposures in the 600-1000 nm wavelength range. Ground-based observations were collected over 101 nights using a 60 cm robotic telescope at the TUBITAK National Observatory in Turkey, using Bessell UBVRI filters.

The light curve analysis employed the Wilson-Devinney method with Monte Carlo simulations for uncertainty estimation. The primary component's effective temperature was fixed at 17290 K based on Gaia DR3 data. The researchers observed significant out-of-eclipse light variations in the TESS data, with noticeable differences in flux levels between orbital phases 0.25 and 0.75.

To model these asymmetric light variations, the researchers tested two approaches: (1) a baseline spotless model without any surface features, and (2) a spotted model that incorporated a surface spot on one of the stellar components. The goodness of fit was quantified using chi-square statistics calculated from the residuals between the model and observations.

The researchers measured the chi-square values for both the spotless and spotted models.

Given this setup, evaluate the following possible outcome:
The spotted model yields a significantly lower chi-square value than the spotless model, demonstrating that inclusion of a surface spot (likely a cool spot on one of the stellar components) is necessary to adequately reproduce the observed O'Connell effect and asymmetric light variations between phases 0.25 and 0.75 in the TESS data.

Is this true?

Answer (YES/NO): NO